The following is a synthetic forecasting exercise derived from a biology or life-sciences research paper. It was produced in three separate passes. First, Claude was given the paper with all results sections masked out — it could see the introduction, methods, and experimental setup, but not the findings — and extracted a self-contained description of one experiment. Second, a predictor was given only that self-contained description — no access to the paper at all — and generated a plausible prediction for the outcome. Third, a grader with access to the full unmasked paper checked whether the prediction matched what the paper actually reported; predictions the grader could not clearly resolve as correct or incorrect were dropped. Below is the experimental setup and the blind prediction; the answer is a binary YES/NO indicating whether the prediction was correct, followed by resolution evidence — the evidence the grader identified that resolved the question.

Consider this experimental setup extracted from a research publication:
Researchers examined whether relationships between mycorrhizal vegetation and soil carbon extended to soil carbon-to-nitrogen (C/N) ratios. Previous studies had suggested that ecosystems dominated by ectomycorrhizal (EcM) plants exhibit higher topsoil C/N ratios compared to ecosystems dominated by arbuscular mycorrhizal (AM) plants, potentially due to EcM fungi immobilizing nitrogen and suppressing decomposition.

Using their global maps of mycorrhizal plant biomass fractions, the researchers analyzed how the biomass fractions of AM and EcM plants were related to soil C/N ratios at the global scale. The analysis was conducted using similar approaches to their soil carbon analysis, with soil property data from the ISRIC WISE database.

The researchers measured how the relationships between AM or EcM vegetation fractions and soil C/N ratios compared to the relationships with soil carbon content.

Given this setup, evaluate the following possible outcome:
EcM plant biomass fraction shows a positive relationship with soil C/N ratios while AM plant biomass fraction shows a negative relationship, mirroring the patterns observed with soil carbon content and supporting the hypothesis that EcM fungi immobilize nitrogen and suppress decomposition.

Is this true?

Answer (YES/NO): YES